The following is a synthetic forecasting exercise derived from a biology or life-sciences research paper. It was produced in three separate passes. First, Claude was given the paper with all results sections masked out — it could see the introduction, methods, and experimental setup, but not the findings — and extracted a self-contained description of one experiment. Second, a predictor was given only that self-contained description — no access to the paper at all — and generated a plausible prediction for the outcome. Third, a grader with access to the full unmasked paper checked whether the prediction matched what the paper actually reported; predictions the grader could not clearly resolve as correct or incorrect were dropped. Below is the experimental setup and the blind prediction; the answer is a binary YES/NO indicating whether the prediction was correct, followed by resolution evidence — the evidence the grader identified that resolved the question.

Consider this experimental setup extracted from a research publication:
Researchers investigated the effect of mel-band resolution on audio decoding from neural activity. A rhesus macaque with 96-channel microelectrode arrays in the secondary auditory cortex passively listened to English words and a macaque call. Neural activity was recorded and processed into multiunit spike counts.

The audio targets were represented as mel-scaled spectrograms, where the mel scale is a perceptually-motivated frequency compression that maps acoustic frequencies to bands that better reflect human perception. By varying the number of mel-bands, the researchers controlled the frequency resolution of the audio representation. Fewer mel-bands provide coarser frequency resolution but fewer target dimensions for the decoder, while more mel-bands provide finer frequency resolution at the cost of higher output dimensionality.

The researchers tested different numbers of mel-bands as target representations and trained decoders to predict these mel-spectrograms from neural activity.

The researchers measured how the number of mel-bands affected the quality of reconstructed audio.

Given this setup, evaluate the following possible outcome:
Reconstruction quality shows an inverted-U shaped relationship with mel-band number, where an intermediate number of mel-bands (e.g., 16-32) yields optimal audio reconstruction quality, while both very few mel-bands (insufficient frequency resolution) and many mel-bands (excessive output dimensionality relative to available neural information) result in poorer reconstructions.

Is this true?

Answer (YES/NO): NO